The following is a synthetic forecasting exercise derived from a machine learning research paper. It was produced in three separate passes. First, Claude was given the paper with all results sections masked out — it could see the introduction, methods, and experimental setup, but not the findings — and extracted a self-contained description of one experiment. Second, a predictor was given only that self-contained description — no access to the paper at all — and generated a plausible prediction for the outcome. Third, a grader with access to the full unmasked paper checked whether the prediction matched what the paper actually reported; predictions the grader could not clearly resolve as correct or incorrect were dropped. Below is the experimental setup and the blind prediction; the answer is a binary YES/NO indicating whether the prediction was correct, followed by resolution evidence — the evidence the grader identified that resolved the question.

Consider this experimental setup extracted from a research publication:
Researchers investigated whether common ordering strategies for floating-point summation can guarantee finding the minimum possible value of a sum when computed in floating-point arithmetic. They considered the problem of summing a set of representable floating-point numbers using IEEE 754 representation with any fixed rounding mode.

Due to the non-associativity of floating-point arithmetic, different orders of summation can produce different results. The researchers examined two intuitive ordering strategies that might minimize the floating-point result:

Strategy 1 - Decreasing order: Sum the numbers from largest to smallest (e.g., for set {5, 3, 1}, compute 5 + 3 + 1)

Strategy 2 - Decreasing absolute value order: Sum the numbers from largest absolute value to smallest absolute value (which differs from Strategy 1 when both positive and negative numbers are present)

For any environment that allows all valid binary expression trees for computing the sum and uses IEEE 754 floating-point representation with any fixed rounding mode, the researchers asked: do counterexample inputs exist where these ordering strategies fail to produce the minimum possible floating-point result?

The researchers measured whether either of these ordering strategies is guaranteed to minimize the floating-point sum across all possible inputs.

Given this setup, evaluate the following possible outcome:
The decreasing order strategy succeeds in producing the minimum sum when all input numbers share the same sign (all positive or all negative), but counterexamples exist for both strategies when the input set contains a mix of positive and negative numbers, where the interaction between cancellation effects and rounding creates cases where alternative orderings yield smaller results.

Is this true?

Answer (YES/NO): NO